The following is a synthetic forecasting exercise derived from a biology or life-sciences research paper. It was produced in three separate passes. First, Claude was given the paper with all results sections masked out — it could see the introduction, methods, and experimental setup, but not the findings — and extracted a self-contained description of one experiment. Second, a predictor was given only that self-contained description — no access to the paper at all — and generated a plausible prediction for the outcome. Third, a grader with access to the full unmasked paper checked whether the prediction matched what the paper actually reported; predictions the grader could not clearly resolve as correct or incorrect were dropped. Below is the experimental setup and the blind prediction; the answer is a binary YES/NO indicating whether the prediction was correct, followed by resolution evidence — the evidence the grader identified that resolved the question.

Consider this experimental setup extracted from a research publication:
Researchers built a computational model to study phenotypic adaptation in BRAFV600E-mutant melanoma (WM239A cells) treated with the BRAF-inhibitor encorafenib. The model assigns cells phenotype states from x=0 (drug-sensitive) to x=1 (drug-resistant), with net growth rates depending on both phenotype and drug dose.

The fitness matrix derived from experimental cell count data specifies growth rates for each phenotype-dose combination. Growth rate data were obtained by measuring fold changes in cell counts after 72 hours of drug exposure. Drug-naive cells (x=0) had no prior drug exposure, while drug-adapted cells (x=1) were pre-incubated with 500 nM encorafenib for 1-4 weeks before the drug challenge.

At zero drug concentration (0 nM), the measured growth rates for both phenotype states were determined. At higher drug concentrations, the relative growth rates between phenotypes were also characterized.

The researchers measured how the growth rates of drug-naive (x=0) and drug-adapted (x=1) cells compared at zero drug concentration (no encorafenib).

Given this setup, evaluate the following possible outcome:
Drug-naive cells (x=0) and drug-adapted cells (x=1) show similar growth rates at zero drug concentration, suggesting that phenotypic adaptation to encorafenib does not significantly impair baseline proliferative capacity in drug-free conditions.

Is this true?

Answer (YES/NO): NO